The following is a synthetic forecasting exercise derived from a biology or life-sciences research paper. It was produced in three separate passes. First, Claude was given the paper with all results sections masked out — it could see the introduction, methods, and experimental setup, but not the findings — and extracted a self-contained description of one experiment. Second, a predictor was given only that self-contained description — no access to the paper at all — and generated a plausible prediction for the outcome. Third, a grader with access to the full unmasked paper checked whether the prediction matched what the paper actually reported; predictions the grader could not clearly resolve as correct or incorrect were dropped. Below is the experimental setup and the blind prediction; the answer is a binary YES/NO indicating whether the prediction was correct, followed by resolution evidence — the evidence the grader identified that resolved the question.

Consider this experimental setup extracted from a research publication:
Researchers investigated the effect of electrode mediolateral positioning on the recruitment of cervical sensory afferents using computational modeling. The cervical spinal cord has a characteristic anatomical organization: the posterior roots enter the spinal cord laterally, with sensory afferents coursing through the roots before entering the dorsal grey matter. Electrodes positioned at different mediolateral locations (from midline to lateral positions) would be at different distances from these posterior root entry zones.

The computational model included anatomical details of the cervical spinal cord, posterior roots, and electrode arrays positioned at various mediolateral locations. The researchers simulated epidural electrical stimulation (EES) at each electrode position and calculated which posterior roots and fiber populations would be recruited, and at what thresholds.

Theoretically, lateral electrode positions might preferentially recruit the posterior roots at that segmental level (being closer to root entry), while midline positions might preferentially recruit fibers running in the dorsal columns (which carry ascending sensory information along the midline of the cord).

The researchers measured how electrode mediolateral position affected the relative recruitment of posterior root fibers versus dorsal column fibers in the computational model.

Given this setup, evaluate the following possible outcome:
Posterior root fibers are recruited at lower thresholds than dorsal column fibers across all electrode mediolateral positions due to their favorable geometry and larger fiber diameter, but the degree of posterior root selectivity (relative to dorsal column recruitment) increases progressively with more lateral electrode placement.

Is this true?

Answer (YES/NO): NO